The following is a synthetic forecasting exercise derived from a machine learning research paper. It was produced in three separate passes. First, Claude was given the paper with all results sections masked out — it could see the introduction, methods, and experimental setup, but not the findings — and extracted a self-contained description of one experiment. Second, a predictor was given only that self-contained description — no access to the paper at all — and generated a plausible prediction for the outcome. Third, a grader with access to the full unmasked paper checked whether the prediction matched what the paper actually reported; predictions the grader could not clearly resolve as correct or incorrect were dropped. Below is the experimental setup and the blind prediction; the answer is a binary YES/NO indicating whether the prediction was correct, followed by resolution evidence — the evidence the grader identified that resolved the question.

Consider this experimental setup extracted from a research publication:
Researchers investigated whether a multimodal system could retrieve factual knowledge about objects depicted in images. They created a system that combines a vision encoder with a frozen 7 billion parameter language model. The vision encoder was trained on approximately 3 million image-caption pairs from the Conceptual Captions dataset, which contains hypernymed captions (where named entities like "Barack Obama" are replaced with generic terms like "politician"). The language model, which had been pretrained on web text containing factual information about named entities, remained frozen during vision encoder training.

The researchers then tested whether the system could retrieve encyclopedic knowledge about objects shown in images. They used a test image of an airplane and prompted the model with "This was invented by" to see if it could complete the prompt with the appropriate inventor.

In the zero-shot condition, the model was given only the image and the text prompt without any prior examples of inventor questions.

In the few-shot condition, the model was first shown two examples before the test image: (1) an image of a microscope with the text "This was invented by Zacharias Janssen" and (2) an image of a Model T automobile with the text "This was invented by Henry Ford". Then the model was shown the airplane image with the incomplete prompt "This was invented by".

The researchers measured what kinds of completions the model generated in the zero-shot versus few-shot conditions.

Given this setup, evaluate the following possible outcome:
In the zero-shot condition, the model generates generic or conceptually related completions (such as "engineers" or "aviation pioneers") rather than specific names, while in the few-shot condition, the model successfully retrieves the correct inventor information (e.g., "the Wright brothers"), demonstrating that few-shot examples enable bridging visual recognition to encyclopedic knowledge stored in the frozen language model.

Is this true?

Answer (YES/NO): YES